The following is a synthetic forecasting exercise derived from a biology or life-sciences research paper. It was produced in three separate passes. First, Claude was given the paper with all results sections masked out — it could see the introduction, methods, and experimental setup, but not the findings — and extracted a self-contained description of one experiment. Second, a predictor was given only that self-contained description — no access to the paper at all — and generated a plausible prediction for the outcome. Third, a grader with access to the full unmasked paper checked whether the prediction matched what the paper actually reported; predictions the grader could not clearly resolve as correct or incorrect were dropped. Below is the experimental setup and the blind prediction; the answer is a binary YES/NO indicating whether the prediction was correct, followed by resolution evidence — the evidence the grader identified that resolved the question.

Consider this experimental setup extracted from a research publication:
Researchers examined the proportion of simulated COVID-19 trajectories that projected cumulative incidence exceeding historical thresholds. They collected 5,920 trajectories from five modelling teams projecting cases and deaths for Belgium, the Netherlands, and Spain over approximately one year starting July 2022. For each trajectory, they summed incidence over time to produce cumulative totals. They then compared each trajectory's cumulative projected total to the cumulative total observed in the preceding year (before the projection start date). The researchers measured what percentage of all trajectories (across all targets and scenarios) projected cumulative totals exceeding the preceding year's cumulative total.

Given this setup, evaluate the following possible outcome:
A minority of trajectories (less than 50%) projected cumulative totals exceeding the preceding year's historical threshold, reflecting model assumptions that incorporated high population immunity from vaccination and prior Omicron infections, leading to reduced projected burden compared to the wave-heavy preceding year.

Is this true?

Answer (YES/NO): YES